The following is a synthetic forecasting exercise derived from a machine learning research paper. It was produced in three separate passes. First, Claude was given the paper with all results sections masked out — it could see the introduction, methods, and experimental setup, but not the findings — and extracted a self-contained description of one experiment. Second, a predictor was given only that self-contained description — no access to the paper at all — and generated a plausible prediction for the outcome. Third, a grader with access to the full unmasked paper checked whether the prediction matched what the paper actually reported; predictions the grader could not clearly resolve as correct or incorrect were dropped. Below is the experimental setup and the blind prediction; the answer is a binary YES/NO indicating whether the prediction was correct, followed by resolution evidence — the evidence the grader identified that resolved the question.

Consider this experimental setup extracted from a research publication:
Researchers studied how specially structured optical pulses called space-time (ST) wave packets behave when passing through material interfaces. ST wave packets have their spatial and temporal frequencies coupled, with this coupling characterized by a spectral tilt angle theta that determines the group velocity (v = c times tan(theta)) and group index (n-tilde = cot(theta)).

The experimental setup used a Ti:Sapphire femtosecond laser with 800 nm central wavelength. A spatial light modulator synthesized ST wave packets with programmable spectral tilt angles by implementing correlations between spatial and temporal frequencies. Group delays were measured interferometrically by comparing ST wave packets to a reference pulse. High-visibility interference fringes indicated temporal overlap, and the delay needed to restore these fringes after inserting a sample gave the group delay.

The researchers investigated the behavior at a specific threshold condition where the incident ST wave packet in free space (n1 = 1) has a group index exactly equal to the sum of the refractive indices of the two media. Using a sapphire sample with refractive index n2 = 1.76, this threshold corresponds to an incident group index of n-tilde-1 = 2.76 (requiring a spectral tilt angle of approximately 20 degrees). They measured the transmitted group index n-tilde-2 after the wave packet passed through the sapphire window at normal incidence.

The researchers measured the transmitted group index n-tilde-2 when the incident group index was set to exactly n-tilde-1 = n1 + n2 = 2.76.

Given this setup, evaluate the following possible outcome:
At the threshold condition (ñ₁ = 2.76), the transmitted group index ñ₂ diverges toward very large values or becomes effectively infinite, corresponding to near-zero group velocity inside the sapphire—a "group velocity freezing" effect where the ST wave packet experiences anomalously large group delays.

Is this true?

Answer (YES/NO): NO